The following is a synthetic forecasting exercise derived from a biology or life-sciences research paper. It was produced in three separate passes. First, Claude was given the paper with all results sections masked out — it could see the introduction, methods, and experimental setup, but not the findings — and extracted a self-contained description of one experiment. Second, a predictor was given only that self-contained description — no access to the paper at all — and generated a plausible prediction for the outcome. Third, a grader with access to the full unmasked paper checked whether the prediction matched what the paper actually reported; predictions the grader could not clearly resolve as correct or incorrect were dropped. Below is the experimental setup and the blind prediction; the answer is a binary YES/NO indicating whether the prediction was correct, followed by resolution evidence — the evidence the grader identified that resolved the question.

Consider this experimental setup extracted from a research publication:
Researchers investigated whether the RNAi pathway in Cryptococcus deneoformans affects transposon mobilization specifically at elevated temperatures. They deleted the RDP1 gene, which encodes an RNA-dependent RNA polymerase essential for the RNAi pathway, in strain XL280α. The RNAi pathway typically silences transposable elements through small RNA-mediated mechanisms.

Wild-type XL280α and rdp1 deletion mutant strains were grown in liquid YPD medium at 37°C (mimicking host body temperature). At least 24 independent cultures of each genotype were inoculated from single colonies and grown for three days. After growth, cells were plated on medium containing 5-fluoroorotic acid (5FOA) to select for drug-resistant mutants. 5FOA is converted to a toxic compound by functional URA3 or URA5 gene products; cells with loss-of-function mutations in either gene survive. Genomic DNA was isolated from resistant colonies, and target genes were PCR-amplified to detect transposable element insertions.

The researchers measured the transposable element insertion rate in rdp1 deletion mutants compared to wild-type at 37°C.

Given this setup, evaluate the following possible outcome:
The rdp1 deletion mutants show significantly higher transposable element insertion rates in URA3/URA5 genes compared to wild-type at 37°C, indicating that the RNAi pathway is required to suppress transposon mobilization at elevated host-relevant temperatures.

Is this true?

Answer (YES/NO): NO